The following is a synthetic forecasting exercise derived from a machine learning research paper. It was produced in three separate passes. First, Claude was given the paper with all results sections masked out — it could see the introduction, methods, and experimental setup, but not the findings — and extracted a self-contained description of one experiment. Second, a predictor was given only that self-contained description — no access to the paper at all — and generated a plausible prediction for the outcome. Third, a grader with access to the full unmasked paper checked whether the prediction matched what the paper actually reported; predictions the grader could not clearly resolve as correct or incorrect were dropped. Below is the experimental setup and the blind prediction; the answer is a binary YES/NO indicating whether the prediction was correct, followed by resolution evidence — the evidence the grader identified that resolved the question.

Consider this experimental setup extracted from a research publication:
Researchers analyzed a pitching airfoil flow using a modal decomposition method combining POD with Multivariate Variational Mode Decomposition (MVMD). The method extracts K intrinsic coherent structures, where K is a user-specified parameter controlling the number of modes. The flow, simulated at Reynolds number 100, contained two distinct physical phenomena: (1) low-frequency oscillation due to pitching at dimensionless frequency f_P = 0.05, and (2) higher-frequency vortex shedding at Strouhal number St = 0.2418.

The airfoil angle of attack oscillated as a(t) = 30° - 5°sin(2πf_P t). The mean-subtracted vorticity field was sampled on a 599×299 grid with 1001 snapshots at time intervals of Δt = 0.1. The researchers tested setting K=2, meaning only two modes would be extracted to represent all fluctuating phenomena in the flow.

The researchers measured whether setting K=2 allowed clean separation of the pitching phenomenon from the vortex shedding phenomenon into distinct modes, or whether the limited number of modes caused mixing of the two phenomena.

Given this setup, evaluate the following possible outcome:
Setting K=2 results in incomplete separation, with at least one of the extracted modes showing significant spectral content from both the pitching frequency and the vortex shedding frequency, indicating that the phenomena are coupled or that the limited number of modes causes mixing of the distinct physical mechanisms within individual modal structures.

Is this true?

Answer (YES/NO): NO